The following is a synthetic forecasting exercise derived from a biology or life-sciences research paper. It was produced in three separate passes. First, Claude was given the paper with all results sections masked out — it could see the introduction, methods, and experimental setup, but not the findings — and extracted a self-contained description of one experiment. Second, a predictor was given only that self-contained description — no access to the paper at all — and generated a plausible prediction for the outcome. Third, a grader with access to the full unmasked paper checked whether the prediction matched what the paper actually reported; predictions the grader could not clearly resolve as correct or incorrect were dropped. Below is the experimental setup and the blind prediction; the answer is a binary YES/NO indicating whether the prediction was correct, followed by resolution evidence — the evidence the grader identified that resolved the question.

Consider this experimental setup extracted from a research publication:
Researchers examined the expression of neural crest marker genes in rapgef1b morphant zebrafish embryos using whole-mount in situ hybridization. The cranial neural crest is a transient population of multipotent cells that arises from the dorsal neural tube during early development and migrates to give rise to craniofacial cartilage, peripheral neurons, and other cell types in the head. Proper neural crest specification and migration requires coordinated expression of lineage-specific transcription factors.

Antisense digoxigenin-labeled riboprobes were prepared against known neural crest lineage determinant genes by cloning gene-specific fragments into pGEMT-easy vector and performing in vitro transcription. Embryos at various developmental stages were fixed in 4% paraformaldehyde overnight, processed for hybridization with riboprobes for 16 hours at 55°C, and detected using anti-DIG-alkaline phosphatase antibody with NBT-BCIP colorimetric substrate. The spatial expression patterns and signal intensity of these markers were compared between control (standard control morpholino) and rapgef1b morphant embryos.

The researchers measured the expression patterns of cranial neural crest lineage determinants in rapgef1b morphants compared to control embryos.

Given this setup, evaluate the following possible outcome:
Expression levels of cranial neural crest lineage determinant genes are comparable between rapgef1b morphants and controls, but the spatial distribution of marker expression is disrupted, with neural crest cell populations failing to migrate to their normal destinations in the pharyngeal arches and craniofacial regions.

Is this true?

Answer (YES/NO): NO